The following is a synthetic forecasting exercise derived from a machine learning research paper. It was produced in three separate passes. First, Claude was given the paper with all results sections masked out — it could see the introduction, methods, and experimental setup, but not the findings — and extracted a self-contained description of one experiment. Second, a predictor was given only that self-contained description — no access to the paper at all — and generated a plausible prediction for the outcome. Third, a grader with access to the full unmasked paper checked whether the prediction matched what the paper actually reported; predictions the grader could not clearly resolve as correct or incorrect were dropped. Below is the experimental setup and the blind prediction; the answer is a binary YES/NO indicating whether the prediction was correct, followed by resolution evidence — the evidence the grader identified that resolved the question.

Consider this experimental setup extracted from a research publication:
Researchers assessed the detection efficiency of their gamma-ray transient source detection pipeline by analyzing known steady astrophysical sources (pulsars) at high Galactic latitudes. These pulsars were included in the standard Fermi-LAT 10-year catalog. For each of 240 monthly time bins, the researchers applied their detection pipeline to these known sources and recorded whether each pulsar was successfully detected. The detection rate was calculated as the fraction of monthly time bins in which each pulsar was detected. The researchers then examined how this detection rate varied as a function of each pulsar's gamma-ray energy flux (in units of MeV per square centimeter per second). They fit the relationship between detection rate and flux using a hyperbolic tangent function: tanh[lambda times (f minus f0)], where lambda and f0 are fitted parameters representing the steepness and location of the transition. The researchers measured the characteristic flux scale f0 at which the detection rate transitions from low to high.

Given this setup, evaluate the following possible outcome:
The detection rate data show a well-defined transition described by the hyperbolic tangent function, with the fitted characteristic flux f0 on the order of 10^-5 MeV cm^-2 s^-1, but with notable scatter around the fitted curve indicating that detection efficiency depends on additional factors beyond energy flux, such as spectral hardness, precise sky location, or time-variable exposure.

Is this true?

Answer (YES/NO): NO